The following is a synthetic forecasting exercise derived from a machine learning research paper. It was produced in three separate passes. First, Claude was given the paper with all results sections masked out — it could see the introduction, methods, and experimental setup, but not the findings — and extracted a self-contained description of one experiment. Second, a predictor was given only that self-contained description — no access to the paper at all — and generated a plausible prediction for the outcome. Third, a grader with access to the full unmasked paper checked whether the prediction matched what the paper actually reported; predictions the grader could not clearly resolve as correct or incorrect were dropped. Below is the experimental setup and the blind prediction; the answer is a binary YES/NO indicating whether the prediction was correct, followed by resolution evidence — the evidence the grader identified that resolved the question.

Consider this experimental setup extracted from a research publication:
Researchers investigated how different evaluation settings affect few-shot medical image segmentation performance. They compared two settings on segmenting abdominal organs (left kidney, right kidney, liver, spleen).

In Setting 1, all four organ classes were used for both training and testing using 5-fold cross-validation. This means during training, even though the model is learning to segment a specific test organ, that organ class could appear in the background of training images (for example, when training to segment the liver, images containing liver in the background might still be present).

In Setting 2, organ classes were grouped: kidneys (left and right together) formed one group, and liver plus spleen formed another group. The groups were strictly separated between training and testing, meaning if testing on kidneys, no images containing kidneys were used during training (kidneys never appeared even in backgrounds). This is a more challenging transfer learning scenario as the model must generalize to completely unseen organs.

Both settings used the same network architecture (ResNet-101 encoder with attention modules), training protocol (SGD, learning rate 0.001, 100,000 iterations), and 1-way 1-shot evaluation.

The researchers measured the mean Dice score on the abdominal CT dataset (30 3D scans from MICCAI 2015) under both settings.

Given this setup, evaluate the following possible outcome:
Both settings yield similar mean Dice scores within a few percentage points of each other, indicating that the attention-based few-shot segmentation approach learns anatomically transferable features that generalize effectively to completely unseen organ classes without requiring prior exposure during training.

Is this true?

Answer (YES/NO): YES